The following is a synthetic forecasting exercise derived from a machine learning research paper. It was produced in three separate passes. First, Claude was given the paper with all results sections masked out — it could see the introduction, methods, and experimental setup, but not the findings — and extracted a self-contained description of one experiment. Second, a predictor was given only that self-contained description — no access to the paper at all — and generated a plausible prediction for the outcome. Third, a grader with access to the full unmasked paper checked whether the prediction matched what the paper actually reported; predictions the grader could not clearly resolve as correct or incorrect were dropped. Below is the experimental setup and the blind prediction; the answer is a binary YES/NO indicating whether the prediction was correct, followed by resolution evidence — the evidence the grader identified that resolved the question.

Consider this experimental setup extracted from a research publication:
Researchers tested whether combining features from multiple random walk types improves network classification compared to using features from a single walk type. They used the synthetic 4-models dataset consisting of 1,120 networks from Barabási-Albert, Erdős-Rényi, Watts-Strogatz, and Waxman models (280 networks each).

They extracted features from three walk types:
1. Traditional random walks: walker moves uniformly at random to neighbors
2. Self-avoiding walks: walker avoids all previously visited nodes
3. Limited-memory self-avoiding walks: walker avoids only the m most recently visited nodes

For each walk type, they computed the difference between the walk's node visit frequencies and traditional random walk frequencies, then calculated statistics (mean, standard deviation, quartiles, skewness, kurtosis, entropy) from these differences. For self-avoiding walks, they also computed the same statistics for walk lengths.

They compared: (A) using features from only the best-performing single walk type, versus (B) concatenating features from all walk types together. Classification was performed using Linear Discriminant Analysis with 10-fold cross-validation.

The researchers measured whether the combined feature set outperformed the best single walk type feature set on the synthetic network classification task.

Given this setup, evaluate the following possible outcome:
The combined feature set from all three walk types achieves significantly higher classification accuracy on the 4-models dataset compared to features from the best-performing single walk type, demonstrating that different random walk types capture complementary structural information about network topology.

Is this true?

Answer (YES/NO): YES